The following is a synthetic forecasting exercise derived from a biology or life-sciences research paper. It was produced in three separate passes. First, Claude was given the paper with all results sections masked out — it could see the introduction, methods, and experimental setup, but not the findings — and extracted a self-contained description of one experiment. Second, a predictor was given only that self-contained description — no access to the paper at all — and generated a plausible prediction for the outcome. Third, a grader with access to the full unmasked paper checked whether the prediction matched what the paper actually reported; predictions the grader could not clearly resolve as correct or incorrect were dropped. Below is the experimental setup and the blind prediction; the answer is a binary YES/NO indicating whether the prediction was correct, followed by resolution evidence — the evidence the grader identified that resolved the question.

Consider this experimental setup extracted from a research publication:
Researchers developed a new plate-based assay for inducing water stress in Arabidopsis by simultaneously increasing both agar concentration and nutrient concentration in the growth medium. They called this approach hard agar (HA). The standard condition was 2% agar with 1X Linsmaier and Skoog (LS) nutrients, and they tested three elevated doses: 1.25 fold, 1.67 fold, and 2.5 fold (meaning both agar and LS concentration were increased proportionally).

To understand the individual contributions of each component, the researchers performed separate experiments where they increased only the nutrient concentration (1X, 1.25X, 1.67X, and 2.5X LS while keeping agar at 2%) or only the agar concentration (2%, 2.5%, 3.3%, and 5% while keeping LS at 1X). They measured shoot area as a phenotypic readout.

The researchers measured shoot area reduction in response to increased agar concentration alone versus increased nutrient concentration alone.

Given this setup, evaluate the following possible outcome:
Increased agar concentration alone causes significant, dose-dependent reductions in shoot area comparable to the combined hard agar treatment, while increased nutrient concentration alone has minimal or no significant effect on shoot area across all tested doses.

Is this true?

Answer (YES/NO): NO